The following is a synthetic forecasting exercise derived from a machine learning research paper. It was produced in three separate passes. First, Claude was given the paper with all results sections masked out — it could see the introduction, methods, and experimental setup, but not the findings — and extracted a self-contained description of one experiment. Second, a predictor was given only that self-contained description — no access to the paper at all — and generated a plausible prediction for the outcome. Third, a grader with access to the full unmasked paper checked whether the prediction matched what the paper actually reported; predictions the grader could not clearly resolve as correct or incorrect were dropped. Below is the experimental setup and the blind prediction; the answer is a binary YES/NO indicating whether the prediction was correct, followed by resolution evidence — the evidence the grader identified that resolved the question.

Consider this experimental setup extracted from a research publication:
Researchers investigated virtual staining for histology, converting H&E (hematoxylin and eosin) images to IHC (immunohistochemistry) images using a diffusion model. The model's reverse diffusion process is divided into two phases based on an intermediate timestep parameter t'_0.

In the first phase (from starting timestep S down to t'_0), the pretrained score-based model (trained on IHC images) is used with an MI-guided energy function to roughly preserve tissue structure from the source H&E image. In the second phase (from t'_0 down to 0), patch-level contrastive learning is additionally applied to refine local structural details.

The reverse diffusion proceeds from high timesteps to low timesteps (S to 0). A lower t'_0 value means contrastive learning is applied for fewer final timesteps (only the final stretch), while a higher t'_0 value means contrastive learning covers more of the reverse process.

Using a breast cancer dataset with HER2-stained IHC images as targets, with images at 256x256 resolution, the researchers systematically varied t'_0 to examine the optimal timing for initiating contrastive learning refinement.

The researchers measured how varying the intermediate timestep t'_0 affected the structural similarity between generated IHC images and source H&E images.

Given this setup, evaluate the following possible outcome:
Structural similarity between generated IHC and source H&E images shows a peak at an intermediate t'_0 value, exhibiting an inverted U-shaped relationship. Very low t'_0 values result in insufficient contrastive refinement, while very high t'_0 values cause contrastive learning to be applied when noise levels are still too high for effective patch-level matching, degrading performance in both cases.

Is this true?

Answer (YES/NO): NO